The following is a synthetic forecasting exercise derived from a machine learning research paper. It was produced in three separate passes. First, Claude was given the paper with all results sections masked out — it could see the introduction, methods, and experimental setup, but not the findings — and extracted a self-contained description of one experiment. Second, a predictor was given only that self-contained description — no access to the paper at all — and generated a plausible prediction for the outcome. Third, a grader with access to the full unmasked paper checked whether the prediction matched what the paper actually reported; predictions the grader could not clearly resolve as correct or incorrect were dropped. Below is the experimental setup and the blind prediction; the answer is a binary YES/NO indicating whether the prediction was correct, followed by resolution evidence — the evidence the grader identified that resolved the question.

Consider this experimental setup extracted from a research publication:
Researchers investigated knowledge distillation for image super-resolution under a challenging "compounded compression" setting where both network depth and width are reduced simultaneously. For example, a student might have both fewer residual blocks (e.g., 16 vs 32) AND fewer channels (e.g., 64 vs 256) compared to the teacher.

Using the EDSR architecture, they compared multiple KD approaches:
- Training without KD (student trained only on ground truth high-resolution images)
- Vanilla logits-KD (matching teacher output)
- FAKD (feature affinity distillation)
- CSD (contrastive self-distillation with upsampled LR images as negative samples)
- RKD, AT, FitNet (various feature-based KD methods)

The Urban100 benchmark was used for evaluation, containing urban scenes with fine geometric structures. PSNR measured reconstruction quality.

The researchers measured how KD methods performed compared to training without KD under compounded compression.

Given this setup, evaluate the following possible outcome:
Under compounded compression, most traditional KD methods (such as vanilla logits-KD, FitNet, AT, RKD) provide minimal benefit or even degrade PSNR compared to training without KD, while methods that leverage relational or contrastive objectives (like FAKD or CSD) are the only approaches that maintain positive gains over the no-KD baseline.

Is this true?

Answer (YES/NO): NO